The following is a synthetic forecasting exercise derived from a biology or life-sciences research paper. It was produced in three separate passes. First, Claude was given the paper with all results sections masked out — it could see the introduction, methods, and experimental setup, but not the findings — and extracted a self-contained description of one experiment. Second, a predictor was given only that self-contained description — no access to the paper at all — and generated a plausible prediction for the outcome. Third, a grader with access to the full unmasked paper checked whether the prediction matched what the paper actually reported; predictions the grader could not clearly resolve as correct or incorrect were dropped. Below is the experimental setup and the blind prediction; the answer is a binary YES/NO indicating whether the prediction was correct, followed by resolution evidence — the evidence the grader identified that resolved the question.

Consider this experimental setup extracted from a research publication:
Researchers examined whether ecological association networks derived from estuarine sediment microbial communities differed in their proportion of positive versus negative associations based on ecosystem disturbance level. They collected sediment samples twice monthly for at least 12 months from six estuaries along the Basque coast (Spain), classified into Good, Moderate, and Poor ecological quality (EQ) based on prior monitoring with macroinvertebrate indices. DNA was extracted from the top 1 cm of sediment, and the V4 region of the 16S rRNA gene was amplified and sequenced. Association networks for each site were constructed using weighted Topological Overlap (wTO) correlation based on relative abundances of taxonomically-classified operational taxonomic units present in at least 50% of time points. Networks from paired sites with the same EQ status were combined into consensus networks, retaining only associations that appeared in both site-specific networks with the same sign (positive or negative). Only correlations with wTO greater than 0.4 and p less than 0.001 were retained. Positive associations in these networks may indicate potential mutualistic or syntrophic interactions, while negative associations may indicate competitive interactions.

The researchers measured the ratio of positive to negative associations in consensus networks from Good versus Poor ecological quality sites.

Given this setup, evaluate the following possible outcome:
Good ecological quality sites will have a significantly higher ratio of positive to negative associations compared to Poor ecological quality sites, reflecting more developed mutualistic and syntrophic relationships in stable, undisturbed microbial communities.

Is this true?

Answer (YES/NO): NO